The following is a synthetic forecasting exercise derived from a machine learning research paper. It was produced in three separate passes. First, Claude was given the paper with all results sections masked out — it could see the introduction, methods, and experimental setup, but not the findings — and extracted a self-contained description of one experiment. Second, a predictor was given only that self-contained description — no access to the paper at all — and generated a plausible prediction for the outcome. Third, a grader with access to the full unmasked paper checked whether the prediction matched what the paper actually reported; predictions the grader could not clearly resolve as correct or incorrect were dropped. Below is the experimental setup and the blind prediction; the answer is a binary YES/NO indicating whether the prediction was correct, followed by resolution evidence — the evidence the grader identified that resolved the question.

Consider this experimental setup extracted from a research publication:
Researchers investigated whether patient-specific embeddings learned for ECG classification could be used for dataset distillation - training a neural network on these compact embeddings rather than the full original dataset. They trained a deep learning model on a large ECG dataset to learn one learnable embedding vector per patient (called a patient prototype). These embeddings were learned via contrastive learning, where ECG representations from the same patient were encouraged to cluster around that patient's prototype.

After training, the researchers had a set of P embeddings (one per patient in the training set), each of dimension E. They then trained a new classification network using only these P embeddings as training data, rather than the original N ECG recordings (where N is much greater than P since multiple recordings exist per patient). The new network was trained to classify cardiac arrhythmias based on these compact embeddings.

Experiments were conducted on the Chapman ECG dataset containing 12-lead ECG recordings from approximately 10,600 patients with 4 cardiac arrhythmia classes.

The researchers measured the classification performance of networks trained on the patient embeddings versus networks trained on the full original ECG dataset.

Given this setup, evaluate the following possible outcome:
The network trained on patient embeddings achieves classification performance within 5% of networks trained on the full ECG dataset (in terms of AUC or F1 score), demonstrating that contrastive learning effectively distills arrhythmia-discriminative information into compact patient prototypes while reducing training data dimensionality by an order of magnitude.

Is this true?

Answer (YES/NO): YES